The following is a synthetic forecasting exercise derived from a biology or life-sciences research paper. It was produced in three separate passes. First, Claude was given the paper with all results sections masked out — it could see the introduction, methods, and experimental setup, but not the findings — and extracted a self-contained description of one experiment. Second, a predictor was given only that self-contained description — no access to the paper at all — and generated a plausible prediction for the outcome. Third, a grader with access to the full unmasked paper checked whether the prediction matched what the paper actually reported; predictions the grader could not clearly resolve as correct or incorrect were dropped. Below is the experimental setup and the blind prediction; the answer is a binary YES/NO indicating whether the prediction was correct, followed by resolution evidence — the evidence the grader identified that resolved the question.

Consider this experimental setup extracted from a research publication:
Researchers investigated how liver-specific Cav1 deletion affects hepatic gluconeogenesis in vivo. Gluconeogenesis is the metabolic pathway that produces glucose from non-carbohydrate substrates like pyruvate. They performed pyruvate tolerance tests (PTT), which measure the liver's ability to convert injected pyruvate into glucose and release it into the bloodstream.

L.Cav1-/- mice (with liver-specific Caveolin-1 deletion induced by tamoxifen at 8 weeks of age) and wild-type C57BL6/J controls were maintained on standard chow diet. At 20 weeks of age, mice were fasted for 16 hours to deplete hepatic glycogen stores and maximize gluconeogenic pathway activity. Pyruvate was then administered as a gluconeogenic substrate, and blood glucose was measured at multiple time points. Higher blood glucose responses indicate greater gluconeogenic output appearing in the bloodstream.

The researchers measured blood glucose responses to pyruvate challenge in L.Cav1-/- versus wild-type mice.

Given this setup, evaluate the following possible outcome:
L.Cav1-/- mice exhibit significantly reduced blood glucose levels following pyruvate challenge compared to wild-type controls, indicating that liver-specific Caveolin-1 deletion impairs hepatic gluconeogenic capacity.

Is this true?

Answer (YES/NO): YES